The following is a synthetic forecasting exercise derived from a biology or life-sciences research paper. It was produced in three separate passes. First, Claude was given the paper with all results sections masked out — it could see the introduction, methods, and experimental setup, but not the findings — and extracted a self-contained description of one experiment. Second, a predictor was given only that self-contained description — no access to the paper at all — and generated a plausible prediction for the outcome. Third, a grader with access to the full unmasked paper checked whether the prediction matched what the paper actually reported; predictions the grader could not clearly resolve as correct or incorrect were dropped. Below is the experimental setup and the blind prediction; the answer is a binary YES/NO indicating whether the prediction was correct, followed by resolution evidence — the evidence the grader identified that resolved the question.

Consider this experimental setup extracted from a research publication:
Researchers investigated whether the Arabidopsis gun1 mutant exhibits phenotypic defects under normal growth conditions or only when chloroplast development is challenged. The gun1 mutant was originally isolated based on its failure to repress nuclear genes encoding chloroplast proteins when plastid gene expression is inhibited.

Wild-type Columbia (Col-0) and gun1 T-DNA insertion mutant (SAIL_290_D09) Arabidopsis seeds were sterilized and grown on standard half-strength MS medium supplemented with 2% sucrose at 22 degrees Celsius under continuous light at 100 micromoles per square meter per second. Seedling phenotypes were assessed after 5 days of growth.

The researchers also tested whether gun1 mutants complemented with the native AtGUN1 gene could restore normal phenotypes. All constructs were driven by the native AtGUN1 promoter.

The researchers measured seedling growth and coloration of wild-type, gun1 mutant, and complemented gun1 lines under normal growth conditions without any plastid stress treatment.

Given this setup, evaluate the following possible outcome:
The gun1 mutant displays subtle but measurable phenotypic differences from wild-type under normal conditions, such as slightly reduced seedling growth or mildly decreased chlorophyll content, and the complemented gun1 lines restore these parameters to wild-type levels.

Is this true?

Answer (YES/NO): NO